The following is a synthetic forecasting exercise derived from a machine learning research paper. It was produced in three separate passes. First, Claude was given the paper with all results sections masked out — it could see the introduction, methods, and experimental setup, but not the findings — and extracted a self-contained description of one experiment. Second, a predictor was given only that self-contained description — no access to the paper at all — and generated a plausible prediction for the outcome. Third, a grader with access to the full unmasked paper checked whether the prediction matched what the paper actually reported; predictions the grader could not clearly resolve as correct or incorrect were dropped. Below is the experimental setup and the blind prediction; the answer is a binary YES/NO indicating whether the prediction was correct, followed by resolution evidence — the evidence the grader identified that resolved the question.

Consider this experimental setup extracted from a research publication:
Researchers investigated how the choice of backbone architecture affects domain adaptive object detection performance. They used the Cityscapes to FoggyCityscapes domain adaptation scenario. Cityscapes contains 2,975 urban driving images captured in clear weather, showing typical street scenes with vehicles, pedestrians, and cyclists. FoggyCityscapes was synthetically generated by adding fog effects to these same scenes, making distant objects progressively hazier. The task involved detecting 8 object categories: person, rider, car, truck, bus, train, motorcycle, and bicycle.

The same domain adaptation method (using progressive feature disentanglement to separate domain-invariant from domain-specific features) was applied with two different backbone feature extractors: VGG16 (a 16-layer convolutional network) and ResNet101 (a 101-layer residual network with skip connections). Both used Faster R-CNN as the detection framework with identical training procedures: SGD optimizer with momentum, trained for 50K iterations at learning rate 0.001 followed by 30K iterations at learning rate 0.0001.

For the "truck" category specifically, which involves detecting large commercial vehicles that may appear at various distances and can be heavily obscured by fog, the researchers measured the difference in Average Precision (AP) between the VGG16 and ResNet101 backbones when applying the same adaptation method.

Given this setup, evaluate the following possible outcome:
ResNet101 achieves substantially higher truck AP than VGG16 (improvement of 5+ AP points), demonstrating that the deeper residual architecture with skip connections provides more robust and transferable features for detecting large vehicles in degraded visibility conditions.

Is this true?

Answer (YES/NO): YES